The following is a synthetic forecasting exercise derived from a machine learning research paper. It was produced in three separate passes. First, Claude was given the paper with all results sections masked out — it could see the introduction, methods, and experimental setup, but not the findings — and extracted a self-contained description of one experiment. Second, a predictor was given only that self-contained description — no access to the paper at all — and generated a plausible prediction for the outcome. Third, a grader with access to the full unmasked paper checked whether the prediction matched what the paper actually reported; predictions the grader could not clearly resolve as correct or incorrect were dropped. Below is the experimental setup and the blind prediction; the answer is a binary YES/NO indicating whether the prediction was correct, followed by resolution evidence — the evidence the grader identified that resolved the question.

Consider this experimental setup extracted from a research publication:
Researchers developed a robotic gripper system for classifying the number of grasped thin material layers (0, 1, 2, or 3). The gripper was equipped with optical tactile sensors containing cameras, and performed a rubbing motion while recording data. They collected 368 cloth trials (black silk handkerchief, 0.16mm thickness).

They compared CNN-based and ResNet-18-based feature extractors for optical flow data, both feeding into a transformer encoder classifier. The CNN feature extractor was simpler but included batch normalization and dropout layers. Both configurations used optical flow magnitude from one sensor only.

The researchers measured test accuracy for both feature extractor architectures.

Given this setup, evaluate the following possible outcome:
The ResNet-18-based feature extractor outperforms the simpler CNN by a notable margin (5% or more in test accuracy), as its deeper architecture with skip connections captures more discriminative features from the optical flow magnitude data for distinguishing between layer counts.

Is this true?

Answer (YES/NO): NO